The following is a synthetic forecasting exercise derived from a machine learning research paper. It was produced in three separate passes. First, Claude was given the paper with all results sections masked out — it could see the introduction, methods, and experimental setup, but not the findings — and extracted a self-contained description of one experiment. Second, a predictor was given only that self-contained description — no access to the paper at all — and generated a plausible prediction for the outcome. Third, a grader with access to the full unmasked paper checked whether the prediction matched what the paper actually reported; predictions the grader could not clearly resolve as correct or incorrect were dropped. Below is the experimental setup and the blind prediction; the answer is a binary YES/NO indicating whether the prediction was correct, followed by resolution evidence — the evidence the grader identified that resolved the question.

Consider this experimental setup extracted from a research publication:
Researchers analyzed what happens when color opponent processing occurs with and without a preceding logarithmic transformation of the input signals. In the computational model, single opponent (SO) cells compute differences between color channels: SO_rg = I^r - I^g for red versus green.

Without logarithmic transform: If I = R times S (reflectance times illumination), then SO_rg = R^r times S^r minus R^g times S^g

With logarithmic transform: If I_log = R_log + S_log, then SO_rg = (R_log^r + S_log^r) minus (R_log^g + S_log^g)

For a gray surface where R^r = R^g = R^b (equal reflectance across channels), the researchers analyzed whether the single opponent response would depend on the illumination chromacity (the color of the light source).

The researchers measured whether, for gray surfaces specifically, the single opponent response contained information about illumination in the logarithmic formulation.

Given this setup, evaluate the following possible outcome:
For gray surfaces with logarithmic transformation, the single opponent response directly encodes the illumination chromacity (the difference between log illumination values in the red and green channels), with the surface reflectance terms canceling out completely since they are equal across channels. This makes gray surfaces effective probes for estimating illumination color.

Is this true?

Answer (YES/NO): YES